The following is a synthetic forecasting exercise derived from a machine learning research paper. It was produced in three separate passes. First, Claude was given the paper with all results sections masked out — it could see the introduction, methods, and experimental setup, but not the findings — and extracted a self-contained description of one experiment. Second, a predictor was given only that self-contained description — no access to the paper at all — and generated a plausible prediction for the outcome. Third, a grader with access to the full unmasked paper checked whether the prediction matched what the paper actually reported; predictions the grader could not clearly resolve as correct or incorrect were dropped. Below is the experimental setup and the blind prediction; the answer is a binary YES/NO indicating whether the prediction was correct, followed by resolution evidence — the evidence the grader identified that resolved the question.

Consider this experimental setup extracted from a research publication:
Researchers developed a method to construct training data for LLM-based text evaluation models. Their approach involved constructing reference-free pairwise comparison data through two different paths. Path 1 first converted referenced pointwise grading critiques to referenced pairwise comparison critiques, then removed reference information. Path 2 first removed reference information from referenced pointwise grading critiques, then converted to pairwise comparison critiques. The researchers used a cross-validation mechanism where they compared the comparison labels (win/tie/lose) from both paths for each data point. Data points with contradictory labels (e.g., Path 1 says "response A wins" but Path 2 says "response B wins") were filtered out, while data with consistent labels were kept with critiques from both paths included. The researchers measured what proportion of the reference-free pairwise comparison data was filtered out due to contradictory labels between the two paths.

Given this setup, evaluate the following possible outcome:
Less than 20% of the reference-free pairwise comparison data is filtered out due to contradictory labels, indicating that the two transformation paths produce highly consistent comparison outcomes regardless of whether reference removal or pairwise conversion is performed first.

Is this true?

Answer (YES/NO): YES